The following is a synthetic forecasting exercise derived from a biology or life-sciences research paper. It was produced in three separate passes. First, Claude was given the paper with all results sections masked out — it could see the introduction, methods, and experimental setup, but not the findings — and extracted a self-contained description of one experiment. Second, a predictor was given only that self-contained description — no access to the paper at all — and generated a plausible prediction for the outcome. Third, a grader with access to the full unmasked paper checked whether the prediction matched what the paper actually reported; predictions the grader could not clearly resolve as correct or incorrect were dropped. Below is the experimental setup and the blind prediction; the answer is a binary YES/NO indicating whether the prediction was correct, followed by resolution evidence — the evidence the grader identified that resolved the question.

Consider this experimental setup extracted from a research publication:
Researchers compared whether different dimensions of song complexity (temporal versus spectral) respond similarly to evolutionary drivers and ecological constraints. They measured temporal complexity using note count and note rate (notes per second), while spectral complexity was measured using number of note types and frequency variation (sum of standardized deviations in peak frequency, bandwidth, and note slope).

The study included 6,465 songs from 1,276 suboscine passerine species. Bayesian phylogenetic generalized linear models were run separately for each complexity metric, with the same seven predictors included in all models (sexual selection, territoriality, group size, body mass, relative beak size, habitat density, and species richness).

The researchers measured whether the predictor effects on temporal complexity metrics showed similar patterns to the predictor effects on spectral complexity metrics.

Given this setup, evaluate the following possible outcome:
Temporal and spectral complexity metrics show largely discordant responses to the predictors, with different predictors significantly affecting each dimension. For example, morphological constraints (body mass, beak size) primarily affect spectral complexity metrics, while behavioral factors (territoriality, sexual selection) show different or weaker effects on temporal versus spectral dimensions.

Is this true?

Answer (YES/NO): NO